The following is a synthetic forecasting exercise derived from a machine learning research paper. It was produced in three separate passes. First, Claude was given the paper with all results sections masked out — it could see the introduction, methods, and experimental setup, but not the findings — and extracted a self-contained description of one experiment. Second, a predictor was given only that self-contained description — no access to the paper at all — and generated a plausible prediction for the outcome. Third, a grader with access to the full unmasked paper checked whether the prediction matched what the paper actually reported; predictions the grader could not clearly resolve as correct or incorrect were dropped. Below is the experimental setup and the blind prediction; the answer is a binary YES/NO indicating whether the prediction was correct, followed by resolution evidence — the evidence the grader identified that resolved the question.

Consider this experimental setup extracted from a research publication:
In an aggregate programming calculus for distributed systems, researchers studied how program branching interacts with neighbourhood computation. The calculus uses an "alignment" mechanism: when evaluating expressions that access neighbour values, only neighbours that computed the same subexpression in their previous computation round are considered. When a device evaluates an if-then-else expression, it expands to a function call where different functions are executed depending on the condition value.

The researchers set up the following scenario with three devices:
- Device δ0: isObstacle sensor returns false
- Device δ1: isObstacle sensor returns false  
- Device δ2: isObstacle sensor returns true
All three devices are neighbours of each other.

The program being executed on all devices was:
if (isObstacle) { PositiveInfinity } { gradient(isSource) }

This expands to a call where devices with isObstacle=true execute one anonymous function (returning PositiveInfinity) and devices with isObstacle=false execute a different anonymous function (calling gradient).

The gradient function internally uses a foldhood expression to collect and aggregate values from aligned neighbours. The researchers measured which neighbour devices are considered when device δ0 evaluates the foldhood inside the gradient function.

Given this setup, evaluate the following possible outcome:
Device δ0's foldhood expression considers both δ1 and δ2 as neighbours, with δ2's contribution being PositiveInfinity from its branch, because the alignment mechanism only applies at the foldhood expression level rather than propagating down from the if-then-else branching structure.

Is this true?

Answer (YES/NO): NO